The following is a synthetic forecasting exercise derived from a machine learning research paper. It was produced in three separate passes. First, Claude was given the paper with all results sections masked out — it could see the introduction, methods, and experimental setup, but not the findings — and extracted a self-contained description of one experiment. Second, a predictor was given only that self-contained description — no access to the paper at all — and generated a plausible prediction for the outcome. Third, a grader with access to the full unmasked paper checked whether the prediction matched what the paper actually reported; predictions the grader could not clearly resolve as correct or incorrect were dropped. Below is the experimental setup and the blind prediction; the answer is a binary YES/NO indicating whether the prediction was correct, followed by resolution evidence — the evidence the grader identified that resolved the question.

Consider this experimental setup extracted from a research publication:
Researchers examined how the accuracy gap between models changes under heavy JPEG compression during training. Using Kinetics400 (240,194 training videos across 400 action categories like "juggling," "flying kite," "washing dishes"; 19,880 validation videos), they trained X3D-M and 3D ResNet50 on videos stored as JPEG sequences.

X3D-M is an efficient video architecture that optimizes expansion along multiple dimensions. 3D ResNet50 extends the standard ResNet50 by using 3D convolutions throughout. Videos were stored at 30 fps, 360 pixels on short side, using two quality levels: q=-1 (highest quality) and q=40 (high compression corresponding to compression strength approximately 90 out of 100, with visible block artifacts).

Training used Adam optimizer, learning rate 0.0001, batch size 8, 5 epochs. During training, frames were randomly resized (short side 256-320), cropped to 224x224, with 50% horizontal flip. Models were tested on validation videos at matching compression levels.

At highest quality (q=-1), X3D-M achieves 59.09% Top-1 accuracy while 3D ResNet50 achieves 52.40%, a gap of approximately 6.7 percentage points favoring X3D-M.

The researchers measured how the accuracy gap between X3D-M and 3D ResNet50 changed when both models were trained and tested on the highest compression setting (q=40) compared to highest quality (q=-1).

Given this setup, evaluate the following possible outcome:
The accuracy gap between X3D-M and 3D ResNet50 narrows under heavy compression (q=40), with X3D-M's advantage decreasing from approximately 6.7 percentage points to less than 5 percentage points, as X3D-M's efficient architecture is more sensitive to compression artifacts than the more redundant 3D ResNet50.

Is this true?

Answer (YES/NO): NO